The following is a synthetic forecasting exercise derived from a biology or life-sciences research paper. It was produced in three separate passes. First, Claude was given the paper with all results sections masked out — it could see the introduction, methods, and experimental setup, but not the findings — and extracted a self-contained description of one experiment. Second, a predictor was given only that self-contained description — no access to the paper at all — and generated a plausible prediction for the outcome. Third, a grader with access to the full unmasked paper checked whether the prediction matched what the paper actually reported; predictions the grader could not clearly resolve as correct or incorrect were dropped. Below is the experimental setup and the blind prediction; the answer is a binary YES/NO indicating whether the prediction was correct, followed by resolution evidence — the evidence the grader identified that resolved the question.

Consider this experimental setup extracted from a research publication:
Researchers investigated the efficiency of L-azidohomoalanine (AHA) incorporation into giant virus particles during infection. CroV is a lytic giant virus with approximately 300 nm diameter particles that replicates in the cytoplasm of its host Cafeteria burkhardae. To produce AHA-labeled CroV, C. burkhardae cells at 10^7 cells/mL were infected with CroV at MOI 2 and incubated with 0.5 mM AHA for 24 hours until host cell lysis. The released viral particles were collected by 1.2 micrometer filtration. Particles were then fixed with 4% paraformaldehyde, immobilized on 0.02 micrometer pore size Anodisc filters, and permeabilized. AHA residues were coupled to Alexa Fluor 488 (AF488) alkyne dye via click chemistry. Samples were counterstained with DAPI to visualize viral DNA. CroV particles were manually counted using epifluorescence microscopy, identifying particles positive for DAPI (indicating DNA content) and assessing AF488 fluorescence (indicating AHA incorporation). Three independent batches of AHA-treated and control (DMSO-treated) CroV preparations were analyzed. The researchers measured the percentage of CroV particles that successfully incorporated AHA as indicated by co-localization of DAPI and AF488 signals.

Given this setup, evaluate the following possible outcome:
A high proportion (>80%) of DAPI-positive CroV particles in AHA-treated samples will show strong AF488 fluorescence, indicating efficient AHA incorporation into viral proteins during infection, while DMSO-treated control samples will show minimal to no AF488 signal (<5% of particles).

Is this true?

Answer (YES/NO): YES